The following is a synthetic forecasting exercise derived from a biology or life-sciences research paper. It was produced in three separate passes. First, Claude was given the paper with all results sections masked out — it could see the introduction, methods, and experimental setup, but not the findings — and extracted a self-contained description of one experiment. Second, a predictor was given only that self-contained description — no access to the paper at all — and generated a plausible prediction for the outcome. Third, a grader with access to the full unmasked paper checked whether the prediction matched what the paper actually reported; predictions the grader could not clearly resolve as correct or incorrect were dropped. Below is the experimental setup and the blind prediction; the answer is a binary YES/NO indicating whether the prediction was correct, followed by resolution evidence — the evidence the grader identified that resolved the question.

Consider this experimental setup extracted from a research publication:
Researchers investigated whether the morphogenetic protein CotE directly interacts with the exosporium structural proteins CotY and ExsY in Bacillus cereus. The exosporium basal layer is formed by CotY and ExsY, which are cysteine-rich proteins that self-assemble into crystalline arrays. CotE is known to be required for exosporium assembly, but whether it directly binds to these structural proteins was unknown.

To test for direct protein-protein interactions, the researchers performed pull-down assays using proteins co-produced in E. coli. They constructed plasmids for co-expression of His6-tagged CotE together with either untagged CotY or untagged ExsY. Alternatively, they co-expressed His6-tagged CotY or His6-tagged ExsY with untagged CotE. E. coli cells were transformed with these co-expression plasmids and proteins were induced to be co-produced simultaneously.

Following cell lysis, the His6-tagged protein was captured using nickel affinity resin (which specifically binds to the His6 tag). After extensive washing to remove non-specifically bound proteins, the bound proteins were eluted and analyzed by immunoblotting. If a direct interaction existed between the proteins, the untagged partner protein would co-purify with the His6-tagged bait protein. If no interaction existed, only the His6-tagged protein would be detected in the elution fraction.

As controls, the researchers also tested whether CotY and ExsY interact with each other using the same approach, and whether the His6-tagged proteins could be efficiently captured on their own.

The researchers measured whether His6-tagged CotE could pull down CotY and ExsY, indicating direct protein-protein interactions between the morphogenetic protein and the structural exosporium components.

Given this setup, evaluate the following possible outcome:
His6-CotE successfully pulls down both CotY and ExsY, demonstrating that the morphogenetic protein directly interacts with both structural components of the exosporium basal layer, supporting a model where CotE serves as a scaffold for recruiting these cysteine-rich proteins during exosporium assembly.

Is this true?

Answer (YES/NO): NO